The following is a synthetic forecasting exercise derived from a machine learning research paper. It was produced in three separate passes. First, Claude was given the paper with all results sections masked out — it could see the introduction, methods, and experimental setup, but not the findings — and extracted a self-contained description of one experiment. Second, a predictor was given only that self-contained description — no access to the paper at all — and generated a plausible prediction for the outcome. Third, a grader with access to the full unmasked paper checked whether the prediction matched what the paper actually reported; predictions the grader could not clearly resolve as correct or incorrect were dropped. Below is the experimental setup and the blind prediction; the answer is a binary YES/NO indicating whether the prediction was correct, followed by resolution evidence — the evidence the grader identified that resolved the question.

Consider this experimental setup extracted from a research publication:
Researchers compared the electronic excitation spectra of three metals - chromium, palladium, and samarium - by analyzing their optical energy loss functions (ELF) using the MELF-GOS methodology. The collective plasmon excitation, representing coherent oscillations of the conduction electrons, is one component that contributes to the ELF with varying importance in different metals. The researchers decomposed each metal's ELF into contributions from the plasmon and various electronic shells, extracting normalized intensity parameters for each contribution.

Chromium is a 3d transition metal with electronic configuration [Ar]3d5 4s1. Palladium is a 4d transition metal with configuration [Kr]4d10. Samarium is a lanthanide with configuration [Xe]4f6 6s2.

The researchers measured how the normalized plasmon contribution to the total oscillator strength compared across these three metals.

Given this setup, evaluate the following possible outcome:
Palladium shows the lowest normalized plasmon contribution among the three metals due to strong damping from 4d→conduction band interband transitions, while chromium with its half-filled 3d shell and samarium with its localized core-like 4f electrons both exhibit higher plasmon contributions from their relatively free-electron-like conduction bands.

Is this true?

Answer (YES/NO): YES